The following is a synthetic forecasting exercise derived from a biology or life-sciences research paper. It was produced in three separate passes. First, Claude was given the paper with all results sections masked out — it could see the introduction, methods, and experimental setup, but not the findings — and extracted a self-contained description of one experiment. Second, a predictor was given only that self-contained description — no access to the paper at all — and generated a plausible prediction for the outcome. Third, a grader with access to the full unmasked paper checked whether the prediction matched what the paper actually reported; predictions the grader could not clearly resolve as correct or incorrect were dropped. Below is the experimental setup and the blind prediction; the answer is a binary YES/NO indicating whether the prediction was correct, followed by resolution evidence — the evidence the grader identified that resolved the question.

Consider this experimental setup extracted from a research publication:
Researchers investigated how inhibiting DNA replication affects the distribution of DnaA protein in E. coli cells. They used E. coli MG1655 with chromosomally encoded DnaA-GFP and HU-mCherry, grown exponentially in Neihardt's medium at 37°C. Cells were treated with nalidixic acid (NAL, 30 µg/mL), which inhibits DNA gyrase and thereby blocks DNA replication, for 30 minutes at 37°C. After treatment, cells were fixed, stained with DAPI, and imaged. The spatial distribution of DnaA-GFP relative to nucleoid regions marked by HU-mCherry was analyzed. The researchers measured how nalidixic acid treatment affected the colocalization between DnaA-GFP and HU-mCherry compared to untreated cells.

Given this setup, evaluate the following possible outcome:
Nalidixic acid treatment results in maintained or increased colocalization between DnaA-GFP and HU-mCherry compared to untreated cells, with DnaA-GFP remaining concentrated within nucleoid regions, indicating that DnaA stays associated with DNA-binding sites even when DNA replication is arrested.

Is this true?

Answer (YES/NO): NO